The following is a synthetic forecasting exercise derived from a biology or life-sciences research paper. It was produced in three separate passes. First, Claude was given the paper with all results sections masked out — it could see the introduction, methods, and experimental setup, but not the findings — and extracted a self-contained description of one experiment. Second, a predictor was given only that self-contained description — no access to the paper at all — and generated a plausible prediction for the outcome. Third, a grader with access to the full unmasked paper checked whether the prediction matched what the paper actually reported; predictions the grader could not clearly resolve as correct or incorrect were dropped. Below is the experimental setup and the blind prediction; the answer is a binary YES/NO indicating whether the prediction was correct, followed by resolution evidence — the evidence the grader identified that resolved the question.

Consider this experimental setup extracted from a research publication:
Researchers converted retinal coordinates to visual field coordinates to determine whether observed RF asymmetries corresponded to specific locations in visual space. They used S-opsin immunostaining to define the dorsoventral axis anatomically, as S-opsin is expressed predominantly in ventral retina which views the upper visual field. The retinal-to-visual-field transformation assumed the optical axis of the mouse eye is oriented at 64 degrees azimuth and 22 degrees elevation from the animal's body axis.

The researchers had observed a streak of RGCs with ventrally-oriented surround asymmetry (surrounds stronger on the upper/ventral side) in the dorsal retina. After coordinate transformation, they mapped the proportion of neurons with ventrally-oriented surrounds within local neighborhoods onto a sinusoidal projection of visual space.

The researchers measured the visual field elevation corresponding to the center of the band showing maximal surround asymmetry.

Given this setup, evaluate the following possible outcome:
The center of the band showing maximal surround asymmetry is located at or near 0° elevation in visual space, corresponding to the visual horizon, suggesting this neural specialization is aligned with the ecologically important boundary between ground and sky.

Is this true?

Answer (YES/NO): YES